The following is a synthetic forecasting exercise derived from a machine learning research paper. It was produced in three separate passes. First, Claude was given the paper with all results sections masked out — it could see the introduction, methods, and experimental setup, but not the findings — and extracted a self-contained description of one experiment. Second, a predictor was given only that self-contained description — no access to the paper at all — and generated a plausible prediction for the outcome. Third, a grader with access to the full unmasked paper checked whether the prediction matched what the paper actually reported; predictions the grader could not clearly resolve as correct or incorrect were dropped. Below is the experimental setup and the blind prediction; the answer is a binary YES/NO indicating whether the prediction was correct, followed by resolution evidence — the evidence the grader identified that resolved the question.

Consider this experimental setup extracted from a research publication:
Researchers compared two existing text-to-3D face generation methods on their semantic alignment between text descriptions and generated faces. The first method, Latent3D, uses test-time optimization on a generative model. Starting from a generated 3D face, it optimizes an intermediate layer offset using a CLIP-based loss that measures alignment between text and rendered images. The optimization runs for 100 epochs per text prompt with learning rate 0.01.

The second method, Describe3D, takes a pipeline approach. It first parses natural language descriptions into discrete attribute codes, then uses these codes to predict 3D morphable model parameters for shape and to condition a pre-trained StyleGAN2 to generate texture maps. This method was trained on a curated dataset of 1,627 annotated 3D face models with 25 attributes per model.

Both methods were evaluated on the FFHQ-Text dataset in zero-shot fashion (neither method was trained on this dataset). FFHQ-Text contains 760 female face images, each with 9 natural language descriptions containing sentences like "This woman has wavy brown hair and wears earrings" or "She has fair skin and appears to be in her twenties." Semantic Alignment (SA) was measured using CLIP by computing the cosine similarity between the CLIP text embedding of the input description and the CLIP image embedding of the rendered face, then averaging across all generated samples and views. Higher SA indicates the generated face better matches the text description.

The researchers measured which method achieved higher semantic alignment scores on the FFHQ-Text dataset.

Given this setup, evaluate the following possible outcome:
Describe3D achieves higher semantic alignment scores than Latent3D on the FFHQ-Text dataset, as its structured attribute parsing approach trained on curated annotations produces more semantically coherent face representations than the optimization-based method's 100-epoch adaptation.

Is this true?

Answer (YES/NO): NO